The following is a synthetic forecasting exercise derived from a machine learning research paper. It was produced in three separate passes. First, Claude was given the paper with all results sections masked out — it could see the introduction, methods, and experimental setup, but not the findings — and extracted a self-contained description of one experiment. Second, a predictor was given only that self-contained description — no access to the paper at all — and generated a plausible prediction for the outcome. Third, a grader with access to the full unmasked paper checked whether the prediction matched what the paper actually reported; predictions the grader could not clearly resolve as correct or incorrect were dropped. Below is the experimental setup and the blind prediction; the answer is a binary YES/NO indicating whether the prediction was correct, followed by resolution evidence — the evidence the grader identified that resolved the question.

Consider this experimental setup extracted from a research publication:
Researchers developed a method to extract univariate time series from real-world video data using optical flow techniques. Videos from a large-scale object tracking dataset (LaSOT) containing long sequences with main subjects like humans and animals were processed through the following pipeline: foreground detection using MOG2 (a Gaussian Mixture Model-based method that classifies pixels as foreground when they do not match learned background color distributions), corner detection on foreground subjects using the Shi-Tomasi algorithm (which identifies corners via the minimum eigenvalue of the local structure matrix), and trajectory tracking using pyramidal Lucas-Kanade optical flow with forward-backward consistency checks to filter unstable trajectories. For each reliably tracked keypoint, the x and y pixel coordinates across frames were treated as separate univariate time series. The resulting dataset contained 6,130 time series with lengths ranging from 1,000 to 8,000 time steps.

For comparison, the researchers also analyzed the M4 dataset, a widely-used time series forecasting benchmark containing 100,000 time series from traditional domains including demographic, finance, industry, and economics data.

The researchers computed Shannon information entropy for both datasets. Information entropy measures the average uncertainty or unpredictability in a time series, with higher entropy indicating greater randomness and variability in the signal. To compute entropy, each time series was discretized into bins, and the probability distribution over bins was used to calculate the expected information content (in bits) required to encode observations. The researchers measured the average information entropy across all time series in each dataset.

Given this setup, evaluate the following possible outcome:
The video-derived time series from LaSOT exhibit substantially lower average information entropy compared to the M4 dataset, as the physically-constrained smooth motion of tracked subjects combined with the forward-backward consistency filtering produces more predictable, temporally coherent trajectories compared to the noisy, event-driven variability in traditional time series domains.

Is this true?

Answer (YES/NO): NO